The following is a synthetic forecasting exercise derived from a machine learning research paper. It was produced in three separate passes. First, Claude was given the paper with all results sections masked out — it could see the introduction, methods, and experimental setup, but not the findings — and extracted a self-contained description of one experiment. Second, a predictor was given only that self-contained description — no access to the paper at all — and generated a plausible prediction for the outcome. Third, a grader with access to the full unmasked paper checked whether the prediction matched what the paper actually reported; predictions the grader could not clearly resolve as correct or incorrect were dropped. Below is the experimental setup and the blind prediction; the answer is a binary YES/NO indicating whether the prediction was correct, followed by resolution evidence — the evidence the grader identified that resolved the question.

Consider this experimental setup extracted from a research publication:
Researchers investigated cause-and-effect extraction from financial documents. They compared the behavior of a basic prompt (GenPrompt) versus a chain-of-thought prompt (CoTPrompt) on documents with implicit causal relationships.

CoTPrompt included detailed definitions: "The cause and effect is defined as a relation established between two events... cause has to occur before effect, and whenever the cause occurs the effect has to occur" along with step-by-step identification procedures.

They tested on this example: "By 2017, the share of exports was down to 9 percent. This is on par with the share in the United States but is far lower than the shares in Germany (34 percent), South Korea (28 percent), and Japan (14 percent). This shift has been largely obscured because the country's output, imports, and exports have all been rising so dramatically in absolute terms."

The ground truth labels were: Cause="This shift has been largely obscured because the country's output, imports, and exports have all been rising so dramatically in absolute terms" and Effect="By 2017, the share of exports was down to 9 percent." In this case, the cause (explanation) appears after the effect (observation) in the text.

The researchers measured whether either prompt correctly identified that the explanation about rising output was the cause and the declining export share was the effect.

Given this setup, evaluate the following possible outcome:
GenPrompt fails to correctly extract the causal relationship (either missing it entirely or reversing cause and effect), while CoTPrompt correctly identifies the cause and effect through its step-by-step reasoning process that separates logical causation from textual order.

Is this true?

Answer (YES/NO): NO